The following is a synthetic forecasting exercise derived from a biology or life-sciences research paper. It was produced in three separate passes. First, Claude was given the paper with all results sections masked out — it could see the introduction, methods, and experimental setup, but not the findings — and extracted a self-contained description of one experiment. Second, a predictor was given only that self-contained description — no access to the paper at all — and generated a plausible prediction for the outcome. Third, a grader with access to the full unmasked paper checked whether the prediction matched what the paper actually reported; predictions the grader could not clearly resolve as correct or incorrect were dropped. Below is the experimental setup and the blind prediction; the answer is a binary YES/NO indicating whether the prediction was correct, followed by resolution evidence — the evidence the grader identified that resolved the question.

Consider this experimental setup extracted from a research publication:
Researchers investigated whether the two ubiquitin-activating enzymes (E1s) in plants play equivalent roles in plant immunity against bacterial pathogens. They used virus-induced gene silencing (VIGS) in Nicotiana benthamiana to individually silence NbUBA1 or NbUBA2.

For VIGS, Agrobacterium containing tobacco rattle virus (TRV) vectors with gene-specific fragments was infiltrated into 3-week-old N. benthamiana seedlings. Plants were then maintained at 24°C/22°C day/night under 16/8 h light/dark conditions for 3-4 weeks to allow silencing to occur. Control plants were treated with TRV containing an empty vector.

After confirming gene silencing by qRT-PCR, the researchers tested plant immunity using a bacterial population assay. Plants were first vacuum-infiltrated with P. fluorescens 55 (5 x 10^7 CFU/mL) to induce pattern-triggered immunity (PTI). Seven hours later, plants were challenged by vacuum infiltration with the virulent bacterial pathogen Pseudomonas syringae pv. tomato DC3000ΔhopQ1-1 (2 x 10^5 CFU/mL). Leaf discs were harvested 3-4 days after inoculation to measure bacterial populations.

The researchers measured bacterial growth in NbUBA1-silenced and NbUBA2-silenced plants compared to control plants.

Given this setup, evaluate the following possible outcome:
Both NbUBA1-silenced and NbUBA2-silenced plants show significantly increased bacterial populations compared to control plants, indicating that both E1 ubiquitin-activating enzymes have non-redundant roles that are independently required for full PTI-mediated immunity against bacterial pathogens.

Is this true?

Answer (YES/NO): NO